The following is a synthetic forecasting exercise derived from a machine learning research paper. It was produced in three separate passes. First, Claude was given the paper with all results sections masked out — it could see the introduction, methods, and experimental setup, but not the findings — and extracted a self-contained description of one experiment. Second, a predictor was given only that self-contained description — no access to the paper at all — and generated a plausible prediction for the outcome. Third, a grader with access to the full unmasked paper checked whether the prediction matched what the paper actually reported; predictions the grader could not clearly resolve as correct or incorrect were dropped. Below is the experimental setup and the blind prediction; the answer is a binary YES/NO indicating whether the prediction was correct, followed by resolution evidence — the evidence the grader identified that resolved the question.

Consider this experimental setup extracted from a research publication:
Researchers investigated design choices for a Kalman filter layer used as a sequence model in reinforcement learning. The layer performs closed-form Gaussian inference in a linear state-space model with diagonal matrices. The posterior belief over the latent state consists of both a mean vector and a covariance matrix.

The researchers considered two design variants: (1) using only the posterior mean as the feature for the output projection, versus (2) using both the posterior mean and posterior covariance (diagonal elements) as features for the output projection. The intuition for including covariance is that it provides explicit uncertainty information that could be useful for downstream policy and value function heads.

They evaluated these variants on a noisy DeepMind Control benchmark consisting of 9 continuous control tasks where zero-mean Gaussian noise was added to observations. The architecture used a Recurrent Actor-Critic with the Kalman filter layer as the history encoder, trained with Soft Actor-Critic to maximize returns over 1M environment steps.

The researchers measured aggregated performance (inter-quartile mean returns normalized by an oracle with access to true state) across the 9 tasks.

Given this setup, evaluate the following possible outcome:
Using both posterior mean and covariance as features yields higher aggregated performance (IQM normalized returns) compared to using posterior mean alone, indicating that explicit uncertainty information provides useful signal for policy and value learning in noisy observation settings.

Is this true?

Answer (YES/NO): NO